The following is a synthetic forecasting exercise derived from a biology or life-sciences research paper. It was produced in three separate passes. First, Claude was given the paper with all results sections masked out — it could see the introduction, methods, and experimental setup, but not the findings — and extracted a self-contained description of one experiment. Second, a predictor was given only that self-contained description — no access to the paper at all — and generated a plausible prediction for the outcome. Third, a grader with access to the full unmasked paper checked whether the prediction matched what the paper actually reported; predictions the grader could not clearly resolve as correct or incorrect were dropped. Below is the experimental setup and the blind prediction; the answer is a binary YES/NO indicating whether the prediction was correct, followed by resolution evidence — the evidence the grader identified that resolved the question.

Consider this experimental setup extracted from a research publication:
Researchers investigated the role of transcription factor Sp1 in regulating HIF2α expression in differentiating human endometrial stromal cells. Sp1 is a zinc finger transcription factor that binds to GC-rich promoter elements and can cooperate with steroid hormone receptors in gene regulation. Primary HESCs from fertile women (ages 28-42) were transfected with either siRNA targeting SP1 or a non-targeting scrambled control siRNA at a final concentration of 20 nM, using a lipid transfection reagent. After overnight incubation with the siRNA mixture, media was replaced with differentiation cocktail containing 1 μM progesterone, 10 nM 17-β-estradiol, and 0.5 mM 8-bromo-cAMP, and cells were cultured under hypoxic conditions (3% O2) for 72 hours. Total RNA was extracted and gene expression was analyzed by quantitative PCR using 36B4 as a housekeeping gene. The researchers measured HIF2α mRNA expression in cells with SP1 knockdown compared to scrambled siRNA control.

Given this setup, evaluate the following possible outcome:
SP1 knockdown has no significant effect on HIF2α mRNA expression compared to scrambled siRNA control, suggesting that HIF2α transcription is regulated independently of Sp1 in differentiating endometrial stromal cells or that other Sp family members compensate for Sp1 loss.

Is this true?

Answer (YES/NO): NO